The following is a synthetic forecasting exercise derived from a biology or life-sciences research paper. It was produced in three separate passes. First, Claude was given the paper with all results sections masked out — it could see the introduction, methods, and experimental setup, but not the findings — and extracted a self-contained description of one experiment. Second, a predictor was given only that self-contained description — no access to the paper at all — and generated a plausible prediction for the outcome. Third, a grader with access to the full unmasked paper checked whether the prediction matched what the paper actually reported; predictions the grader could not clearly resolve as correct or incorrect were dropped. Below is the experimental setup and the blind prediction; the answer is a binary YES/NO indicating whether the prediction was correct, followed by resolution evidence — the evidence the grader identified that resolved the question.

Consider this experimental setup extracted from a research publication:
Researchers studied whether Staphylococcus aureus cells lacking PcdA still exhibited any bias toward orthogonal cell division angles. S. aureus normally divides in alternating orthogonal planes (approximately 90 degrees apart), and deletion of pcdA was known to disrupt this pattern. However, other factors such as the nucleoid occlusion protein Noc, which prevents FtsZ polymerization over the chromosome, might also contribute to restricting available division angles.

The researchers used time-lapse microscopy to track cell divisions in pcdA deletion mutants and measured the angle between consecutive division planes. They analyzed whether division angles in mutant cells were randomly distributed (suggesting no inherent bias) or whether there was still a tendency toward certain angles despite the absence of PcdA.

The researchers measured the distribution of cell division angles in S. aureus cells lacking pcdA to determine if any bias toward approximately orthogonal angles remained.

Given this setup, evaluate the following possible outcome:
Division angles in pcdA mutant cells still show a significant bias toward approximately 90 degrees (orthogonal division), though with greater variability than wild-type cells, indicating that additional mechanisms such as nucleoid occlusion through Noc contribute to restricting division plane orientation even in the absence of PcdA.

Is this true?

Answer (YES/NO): YES